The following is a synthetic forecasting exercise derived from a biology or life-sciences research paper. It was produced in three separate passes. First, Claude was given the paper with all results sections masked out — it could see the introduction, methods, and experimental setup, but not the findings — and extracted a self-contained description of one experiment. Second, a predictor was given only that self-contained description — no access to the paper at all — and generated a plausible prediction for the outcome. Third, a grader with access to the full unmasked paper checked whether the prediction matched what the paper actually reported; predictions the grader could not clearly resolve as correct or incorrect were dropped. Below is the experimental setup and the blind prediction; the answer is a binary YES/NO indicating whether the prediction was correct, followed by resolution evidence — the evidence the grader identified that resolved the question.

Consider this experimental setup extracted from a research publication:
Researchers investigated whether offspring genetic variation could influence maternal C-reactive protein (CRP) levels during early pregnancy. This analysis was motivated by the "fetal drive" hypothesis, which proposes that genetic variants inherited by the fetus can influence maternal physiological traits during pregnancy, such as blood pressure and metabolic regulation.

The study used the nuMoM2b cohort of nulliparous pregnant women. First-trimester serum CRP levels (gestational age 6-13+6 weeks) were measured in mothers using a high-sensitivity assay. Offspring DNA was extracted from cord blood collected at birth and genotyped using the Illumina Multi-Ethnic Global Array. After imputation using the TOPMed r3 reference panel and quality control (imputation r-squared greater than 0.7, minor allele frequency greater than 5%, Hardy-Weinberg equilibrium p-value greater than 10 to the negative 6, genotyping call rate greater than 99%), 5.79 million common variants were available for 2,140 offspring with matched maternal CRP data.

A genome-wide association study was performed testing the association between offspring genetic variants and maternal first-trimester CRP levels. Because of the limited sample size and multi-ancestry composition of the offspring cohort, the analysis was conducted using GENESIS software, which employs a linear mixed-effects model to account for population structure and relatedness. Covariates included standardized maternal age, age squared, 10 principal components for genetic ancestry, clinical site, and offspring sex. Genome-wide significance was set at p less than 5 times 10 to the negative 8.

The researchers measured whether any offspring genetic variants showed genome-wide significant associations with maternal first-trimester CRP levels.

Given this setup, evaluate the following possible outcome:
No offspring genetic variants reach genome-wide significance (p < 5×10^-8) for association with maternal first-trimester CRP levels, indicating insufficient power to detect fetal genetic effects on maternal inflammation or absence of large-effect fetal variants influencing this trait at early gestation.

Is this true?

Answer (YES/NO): YES